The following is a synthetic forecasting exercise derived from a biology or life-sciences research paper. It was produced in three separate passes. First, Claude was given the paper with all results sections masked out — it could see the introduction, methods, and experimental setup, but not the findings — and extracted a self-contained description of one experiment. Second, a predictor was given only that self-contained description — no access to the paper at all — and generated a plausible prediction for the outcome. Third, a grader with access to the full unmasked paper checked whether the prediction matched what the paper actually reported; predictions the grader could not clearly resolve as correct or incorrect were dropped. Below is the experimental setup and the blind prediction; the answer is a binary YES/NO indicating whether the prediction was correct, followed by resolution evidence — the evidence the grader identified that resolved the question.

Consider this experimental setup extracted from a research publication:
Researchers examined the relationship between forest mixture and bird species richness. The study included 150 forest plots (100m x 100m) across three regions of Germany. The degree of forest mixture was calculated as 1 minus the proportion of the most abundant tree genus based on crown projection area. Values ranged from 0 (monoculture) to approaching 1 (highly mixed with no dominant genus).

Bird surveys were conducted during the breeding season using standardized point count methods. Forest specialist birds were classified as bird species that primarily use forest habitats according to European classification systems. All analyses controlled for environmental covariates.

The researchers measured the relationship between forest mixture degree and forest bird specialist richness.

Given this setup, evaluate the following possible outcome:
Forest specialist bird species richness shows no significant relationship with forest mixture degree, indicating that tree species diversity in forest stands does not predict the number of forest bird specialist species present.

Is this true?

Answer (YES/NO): NO